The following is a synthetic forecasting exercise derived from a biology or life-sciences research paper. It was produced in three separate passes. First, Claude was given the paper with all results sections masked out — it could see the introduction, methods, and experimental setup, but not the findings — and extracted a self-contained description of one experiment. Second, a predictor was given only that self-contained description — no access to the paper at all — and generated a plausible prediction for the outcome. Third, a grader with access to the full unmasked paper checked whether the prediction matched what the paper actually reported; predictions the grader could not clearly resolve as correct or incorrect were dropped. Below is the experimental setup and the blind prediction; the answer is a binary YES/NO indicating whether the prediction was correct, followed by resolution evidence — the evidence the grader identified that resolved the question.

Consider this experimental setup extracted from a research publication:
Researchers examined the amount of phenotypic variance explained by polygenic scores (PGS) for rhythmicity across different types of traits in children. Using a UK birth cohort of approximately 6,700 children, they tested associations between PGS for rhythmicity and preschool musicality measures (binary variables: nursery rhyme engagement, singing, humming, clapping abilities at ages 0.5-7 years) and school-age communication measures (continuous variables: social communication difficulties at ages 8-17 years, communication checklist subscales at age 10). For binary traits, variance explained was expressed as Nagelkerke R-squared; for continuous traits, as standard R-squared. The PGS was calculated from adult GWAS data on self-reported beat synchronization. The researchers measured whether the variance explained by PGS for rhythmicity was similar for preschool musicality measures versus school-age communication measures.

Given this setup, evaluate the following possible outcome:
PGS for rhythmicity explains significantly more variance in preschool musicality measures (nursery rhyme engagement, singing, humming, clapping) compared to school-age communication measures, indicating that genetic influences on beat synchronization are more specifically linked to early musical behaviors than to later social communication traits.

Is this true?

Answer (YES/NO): YES